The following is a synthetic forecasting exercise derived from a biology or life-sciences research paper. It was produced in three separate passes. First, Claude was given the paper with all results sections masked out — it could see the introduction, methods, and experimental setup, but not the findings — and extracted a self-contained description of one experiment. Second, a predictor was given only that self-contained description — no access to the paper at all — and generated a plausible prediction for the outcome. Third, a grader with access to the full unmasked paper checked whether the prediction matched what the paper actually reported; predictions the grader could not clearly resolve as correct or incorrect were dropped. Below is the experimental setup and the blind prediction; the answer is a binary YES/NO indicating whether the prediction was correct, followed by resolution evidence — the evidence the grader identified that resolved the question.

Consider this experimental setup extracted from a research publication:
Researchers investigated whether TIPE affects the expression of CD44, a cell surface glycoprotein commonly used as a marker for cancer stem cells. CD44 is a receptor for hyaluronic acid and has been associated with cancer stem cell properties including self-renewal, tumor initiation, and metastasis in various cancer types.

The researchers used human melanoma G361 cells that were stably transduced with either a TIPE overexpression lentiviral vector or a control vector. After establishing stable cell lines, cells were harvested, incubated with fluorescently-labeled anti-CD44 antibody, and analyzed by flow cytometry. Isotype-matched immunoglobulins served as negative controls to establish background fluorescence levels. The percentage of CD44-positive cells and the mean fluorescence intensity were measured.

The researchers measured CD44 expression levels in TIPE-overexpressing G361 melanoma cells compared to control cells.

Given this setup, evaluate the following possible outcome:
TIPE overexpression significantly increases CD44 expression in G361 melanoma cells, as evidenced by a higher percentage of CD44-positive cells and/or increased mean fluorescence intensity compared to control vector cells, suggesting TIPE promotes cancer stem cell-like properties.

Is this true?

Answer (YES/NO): YES